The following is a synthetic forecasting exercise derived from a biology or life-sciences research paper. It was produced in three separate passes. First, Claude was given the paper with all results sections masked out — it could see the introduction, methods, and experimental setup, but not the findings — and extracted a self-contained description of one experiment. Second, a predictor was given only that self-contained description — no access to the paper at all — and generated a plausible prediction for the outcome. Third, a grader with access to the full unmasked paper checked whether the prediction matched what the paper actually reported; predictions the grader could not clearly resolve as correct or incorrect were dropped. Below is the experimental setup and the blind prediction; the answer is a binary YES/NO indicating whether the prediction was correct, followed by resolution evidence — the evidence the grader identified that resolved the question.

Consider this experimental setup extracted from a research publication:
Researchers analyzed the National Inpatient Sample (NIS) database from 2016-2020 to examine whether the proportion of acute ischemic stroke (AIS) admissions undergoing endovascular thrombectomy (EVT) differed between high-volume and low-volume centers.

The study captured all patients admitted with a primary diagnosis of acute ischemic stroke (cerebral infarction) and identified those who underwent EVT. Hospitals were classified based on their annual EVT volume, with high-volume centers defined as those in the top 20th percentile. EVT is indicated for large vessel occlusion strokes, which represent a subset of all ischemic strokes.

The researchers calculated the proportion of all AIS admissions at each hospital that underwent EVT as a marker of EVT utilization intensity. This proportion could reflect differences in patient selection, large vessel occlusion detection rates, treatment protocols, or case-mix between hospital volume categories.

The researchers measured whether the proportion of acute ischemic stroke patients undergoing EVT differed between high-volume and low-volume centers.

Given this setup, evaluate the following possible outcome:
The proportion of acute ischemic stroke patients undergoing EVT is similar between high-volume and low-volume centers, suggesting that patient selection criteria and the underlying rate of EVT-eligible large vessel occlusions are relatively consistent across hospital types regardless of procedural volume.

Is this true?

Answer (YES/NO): NO